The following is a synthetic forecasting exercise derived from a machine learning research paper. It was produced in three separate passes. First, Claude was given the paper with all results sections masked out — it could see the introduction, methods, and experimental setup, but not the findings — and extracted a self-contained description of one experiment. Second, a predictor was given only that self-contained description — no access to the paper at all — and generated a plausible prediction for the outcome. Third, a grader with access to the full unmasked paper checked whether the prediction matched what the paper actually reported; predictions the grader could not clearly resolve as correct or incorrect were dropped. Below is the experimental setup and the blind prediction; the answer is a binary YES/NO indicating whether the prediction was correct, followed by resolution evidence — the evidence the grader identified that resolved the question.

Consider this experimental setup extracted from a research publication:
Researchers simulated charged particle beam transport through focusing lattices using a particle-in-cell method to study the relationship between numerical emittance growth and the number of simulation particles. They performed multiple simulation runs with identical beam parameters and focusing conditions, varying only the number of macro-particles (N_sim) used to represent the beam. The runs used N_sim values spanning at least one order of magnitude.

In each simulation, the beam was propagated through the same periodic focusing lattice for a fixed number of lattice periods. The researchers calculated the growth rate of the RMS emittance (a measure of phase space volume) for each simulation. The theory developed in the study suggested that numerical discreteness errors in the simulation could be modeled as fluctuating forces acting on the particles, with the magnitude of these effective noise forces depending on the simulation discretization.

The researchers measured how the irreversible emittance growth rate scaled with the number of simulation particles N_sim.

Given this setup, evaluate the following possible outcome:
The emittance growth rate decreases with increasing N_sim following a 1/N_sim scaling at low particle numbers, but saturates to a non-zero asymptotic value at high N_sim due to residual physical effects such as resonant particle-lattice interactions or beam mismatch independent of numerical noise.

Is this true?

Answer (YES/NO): NO